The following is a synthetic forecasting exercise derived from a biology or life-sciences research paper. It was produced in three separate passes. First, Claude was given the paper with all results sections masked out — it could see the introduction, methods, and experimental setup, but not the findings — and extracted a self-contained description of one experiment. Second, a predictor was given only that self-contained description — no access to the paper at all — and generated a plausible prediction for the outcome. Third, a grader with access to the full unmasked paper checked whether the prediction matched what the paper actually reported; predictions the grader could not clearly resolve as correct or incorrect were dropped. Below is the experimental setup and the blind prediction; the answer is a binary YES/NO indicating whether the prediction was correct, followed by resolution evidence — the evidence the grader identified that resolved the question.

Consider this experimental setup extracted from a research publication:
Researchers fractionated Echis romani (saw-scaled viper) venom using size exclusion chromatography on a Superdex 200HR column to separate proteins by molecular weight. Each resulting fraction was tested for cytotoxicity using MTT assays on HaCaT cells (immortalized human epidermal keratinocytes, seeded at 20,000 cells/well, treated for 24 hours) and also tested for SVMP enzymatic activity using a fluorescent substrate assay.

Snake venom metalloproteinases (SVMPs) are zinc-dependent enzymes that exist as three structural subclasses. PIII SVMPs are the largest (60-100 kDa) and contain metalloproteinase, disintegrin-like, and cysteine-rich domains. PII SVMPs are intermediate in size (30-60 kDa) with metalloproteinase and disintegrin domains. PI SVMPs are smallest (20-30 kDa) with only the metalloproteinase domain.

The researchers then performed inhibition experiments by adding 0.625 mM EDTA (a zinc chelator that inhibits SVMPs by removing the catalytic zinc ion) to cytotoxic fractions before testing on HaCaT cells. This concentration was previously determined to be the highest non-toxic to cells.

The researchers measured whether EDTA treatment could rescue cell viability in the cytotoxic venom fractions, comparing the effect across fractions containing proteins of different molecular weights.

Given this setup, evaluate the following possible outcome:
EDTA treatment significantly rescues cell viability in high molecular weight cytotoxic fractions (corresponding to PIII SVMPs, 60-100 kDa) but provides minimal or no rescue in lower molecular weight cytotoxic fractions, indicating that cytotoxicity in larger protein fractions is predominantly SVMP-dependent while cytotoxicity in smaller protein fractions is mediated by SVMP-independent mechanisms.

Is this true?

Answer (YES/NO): NO